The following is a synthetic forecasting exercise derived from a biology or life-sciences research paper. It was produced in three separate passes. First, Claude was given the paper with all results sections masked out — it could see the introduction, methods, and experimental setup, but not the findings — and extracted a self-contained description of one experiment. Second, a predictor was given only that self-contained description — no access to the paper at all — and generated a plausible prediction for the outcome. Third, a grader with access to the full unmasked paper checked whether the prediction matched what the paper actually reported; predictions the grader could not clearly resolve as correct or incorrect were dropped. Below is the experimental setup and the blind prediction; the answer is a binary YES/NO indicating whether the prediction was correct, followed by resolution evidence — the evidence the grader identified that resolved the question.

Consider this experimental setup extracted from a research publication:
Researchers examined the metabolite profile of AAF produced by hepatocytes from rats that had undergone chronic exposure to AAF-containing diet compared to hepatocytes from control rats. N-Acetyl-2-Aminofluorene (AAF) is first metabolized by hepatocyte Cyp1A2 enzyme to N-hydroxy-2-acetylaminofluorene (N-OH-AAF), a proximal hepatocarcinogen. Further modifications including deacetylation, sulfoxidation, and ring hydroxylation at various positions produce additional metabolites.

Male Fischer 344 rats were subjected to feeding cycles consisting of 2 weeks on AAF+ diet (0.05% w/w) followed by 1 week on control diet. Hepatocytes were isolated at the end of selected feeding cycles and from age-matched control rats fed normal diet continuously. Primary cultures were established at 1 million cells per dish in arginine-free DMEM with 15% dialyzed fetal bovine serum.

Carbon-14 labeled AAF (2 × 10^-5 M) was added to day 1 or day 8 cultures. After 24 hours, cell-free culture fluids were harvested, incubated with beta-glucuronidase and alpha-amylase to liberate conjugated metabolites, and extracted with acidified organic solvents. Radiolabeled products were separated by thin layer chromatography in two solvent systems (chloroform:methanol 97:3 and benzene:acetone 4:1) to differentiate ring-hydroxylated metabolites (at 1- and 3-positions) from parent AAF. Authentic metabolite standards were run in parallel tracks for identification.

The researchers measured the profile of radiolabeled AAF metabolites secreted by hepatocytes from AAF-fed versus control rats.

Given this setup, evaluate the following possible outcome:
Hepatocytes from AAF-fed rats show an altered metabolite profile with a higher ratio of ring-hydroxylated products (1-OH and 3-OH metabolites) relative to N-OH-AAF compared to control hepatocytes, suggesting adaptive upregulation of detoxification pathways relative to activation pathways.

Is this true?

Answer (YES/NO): NO